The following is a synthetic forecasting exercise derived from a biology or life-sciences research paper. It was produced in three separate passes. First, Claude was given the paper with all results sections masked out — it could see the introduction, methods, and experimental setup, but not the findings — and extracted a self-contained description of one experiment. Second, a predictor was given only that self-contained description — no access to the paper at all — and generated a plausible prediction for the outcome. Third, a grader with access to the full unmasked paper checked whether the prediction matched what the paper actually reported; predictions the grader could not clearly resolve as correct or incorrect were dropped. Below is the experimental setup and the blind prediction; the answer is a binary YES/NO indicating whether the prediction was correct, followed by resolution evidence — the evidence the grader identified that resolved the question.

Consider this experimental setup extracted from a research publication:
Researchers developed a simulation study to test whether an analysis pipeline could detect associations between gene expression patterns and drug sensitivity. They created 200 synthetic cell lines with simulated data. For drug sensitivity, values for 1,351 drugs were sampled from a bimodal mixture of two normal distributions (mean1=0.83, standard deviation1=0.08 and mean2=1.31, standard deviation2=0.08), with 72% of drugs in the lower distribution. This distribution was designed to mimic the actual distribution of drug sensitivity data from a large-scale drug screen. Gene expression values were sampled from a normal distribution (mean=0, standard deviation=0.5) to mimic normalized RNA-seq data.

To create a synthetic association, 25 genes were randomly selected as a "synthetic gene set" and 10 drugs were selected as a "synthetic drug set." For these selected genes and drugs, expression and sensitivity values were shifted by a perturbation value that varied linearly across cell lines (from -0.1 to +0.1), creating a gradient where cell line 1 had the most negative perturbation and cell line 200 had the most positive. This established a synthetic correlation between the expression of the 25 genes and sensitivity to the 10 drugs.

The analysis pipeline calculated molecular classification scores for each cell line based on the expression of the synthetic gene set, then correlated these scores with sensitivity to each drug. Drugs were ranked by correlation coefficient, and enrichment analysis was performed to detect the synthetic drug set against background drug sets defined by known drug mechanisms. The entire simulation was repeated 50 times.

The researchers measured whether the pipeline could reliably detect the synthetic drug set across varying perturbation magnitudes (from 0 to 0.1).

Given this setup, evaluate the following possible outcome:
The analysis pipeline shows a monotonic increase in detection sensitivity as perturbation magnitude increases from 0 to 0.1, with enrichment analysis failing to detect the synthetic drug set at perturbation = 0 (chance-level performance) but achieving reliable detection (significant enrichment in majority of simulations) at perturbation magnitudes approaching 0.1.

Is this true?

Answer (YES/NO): YES